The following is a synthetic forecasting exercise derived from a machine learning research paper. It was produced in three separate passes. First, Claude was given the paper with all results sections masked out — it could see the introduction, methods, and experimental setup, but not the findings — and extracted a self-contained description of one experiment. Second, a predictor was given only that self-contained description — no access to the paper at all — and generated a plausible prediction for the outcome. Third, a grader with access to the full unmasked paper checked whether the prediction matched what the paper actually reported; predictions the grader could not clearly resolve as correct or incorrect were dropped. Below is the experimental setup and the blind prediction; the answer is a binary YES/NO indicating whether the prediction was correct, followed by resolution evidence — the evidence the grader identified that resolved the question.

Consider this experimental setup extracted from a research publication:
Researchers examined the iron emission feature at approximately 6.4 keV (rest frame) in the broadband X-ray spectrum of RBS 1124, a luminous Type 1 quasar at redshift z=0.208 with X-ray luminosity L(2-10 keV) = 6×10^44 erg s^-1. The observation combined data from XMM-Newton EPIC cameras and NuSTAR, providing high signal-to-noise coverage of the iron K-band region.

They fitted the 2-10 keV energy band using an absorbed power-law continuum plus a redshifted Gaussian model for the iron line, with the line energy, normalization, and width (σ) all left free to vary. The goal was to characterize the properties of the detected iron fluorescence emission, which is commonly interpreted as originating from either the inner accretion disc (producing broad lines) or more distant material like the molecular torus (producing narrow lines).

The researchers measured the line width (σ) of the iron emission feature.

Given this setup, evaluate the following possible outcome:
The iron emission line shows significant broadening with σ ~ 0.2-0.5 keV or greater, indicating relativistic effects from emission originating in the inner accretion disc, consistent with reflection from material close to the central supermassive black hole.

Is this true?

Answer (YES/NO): NO